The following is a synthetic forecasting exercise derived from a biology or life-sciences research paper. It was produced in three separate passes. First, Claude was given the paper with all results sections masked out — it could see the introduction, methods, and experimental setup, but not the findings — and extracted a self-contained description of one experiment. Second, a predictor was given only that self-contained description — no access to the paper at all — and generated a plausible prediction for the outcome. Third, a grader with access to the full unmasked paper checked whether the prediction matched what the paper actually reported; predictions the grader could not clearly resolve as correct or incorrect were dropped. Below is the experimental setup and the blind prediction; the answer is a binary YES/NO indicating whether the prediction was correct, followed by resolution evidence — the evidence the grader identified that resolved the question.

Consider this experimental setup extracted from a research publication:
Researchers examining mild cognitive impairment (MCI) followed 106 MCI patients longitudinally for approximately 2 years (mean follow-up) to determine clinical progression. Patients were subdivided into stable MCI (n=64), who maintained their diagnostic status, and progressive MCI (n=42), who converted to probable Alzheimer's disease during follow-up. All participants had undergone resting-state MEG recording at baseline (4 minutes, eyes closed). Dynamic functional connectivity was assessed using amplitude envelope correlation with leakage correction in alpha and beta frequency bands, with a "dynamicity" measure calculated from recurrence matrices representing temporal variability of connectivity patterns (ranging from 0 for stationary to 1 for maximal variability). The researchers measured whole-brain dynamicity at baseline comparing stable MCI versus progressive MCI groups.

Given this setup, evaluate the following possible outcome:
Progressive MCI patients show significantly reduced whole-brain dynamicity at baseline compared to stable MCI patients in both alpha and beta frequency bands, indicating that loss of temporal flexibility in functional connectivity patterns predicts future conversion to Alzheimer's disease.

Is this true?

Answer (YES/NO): NO